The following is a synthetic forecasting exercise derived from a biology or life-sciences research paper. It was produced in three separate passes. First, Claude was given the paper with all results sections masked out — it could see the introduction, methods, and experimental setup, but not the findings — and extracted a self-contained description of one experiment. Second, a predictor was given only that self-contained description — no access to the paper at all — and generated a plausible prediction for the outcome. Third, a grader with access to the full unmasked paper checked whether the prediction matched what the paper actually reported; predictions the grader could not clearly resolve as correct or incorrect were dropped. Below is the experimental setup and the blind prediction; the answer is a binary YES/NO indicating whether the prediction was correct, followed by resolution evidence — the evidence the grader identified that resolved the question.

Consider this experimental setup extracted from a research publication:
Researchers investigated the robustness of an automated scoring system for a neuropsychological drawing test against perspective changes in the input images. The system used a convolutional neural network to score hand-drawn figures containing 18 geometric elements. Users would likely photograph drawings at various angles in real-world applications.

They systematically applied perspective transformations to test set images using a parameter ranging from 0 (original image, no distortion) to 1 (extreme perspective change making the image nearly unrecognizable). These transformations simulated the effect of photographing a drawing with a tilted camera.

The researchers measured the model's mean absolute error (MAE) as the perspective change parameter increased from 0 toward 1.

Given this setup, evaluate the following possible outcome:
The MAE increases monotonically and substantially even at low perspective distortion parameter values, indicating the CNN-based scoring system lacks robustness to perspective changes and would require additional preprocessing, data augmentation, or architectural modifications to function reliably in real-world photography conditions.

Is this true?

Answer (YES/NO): NO